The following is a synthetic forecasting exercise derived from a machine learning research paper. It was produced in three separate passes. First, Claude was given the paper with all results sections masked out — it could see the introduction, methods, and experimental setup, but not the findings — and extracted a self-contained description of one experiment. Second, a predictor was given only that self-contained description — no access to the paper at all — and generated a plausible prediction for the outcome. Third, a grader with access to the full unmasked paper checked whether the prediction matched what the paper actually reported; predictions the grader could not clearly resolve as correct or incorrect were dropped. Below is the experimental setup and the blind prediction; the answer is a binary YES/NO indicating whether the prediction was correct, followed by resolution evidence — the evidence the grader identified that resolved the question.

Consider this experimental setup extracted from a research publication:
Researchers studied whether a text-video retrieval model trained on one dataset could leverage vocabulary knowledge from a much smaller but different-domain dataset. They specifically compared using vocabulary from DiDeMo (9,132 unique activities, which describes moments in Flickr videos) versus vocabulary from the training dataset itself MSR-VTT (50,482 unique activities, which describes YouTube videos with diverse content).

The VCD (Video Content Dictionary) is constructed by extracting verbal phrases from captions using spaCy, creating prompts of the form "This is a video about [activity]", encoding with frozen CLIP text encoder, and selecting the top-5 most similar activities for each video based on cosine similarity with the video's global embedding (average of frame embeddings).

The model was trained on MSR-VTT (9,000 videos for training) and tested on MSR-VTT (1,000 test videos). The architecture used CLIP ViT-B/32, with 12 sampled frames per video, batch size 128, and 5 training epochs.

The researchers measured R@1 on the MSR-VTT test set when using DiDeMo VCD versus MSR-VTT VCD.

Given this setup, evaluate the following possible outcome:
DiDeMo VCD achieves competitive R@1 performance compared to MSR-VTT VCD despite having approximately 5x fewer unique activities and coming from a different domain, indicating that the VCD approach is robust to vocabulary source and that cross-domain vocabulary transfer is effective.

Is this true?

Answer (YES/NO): YES